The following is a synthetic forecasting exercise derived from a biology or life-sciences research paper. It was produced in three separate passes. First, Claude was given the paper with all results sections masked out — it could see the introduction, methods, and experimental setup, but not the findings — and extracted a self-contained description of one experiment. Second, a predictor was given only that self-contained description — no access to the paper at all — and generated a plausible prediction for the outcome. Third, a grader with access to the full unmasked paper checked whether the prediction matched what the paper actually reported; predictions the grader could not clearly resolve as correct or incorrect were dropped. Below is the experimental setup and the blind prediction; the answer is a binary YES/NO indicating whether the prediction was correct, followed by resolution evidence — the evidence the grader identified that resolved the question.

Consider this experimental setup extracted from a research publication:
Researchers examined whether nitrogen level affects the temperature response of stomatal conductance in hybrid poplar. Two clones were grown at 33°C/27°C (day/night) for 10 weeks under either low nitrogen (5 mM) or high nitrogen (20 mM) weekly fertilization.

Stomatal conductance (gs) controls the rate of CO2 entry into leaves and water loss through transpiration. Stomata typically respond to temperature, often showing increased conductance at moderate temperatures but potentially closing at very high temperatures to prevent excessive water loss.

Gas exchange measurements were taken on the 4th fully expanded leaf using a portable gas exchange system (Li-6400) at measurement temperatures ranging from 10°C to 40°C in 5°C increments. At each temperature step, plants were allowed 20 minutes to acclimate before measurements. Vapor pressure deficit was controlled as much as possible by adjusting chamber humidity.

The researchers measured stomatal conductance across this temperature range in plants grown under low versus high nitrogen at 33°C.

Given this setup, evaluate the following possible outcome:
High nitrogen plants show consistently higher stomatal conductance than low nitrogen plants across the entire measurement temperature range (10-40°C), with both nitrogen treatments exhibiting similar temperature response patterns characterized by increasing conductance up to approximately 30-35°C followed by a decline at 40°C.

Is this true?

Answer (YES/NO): NO